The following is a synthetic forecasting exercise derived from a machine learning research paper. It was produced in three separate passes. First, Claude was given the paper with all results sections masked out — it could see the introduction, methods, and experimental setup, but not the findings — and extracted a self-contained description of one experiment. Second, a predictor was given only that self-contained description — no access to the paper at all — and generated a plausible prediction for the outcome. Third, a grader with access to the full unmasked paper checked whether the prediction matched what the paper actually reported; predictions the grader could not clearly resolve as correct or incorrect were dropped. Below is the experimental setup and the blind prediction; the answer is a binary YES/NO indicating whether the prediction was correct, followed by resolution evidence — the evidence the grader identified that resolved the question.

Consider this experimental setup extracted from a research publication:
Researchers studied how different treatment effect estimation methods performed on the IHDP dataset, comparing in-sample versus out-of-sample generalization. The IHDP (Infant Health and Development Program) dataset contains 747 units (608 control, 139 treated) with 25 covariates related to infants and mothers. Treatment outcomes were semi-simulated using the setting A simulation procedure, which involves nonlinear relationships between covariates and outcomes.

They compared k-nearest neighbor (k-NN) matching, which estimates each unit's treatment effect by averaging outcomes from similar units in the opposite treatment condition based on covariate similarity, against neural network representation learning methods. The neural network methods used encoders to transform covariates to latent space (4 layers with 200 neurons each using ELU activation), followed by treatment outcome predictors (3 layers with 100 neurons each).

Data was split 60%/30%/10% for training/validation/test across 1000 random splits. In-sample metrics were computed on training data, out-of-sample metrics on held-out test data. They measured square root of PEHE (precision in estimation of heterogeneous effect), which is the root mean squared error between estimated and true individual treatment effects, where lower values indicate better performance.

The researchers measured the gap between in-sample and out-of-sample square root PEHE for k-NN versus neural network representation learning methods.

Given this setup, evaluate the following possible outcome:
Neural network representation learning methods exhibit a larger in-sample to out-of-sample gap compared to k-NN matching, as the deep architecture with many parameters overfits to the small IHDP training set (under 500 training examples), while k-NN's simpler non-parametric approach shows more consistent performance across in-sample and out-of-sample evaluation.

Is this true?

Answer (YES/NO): NO